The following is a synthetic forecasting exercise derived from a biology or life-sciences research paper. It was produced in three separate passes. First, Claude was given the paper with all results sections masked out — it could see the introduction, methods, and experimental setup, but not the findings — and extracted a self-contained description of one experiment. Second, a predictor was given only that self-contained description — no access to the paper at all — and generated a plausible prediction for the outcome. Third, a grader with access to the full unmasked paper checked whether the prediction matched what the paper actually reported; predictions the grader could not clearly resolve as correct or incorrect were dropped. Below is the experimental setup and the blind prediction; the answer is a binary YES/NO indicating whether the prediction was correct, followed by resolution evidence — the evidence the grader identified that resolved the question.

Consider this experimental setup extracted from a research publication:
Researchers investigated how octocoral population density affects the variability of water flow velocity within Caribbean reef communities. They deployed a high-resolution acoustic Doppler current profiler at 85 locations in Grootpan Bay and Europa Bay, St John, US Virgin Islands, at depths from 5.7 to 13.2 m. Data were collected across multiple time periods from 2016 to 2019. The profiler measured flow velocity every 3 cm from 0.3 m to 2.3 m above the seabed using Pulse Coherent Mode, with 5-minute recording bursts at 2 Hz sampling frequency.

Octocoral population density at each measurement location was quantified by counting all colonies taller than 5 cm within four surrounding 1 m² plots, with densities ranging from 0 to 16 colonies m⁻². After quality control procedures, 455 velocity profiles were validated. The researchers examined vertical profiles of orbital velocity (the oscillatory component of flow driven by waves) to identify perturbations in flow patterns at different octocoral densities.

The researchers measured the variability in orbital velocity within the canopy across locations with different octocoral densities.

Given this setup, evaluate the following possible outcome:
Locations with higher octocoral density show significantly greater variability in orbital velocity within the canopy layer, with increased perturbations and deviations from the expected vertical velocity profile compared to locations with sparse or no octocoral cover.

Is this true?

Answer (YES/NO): YES